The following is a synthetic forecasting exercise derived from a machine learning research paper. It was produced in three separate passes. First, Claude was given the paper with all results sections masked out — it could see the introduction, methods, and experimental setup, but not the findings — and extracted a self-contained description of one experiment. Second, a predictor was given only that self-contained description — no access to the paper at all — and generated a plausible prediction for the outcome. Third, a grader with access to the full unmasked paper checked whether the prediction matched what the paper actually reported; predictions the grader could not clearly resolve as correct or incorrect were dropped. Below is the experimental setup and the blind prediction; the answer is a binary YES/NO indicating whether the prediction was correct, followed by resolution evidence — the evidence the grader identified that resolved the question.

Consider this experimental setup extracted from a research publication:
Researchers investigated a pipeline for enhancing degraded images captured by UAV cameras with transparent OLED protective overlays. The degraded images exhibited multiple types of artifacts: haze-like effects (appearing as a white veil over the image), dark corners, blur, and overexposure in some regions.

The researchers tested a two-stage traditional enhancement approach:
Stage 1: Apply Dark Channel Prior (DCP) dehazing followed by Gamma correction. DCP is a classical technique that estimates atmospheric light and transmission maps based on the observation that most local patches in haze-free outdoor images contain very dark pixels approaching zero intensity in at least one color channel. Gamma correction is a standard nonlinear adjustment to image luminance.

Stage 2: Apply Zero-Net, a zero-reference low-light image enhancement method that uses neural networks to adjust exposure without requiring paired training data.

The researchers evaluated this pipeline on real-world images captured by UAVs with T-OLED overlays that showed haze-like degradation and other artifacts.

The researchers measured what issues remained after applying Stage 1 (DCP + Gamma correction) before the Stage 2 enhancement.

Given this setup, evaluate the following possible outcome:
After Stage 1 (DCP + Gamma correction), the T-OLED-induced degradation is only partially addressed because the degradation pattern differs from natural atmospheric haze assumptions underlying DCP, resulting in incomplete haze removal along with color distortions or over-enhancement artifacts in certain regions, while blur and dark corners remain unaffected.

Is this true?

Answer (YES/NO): NO